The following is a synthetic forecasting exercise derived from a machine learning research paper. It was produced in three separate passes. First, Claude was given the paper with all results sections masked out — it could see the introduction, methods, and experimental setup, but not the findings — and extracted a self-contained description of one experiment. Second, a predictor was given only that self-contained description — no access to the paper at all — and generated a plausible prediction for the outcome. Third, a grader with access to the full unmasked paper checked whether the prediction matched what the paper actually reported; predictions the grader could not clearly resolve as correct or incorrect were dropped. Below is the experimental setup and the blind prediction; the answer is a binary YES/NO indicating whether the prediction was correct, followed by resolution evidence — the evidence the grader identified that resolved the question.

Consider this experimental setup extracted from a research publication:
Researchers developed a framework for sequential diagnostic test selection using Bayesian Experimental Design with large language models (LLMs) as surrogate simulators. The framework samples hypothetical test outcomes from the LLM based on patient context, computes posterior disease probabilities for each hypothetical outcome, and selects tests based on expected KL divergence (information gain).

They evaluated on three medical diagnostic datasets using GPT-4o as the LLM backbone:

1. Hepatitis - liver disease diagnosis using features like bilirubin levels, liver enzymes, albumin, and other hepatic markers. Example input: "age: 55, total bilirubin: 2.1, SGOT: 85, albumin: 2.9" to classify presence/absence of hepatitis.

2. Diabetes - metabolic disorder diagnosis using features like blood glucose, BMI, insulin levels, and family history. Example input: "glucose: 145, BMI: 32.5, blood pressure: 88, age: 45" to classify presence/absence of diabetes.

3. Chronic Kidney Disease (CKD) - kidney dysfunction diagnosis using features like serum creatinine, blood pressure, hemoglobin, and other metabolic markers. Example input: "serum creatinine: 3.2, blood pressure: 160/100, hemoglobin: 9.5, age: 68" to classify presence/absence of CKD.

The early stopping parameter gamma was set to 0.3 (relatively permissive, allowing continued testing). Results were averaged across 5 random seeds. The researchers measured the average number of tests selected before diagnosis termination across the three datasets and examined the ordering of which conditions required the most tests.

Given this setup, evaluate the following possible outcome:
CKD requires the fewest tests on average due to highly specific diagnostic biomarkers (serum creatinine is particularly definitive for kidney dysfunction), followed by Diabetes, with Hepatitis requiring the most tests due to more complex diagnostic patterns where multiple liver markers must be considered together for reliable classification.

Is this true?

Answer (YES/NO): YES